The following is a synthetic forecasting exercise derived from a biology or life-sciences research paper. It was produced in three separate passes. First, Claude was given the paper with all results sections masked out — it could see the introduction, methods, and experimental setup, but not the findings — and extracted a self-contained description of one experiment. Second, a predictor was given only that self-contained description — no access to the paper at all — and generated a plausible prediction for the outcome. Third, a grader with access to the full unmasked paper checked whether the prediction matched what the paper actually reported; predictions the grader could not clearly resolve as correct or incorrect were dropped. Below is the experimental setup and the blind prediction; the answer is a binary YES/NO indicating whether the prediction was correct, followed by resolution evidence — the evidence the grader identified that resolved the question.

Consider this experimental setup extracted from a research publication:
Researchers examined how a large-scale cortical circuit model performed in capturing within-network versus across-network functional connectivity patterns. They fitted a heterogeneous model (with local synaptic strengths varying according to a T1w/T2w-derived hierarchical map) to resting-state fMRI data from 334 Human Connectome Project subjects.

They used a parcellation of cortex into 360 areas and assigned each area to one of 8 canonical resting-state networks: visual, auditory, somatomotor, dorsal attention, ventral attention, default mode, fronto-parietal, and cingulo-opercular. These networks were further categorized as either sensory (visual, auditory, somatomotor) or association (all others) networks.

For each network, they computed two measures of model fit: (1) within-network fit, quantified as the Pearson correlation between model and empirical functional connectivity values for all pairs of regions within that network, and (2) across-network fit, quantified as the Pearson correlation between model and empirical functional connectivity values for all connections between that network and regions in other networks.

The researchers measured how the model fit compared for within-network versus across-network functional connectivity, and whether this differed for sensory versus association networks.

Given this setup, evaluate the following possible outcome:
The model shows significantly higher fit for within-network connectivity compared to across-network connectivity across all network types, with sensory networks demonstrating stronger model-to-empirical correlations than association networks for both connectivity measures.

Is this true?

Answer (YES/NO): NO